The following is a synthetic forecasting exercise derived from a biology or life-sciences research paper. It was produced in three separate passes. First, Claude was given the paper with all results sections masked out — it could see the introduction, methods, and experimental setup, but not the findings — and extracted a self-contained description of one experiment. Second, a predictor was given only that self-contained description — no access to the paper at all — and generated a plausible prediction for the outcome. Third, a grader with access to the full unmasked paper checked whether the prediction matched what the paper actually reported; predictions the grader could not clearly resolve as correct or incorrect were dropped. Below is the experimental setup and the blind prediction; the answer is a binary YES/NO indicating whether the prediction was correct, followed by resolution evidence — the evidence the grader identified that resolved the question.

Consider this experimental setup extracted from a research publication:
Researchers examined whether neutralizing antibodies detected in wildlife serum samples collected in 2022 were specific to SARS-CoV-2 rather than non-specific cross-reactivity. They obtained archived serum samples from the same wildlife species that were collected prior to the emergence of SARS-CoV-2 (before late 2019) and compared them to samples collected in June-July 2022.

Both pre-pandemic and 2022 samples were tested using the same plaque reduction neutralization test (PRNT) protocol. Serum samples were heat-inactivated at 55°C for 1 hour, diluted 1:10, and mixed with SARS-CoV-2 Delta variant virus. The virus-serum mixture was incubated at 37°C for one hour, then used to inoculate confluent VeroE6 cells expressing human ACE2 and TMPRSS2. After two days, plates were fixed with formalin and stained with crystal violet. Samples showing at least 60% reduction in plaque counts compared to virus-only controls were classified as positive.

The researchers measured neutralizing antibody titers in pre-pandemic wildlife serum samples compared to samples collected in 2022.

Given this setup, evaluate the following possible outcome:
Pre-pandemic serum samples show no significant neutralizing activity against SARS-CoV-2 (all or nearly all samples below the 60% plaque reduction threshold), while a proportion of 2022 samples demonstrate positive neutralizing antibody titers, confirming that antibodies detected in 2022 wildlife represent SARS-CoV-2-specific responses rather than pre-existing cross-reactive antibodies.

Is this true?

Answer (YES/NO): YES